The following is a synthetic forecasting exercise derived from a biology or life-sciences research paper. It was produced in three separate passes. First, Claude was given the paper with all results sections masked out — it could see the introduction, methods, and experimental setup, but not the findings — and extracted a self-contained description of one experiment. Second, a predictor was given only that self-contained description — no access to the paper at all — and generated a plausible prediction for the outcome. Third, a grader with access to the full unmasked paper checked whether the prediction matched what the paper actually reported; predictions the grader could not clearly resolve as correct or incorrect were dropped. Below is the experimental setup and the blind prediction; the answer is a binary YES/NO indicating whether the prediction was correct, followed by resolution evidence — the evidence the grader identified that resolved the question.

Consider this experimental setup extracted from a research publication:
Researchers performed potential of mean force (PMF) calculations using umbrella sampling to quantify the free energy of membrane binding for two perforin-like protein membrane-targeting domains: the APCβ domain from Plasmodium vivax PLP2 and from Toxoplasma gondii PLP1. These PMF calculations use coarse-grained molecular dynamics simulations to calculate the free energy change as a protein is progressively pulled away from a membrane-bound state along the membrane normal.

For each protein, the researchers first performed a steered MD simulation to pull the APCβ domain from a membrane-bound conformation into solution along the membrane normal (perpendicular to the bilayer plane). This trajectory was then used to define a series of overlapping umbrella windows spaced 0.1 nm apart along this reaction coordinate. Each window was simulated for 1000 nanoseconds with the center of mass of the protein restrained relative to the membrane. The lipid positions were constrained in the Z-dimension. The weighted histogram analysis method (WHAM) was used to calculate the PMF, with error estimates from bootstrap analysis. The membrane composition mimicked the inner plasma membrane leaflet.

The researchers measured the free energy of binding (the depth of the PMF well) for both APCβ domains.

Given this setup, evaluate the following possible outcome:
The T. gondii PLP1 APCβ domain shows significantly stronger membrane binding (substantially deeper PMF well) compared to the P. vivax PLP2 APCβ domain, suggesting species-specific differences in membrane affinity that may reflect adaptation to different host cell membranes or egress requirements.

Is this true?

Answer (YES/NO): NO